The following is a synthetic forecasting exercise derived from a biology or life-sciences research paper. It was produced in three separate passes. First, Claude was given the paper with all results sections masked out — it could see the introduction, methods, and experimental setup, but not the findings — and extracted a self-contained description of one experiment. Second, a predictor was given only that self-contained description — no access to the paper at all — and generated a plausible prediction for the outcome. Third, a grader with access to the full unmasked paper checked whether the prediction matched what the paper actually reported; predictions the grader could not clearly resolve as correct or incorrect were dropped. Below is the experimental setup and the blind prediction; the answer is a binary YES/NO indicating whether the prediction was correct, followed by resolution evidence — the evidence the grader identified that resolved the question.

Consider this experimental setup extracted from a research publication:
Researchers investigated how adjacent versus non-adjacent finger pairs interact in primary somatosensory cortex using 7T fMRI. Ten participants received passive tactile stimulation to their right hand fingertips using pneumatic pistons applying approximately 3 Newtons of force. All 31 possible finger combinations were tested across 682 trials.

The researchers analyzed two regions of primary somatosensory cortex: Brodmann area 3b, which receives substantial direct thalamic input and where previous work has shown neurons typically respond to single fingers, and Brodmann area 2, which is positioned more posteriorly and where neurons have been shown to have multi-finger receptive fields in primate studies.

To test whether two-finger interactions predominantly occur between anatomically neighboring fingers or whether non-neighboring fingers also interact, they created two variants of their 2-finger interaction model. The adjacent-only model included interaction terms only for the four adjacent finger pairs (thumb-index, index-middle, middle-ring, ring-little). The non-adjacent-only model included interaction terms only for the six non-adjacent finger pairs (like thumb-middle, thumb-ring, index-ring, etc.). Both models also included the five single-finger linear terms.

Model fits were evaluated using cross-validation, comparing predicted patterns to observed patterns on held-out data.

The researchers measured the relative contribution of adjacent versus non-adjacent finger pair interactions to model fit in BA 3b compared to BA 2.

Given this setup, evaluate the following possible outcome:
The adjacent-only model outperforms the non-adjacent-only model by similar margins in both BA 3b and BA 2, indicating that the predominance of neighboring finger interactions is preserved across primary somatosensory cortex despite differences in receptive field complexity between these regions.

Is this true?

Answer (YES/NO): NO